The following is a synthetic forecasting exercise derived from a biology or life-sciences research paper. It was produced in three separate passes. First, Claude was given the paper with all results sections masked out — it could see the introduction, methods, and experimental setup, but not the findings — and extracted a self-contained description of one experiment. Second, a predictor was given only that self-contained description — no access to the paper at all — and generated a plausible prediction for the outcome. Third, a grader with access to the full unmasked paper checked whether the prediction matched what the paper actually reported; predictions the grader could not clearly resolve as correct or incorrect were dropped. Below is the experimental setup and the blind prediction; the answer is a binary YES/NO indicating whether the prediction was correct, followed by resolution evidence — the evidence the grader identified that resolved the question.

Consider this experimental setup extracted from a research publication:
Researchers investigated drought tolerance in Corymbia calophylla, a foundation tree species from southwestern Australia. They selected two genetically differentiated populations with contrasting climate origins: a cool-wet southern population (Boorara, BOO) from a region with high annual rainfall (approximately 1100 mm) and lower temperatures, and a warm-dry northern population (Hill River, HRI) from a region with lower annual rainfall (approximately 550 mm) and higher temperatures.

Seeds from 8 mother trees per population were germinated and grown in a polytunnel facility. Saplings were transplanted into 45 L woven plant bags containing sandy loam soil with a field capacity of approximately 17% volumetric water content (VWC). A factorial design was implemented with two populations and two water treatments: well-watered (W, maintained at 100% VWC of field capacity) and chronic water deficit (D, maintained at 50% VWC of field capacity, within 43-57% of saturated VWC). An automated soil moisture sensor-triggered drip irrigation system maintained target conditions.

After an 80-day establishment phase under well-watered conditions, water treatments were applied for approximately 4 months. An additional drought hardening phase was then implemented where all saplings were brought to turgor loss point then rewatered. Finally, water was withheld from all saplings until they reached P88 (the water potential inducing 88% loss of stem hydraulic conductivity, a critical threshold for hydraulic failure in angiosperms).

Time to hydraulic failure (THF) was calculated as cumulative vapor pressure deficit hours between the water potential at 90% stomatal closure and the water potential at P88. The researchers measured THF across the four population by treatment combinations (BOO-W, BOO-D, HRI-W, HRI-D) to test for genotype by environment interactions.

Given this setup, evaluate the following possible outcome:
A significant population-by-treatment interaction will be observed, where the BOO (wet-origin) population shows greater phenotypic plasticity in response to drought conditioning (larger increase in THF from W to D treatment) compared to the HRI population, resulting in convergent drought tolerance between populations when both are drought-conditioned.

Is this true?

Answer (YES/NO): NO